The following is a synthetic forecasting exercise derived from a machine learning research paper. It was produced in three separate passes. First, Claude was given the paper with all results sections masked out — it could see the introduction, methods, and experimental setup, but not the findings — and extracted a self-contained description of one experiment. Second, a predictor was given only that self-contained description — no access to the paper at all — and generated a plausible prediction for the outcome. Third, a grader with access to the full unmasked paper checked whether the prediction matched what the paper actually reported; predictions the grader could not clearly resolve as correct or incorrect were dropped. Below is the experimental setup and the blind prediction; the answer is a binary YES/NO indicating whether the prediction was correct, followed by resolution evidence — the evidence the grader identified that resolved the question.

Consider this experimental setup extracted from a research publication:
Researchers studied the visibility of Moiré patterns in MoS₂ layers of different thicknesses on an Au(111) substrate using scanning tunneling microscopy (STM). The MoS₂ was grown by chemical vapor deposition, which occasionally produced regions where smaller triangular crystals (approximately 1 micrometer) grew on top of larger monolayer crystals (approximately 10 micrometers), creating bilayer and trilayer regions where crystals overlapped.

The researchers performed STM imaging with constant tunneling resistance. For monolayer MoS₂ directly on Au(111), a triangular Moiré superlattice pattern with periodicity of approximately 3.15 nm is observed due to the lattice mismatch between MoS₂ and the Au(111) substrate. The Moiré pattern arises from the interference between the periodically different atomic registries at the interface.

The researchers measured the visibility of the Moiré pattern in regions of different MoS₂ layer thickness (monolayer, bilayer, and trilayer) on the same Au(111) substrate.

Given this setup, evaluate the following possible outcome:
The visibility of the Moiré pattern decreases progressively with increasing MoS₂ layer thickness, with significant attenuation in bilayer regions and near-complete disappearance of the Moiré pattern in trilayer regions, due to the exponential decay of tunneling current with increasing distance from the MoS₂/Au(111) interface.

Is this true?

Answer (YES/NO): YES